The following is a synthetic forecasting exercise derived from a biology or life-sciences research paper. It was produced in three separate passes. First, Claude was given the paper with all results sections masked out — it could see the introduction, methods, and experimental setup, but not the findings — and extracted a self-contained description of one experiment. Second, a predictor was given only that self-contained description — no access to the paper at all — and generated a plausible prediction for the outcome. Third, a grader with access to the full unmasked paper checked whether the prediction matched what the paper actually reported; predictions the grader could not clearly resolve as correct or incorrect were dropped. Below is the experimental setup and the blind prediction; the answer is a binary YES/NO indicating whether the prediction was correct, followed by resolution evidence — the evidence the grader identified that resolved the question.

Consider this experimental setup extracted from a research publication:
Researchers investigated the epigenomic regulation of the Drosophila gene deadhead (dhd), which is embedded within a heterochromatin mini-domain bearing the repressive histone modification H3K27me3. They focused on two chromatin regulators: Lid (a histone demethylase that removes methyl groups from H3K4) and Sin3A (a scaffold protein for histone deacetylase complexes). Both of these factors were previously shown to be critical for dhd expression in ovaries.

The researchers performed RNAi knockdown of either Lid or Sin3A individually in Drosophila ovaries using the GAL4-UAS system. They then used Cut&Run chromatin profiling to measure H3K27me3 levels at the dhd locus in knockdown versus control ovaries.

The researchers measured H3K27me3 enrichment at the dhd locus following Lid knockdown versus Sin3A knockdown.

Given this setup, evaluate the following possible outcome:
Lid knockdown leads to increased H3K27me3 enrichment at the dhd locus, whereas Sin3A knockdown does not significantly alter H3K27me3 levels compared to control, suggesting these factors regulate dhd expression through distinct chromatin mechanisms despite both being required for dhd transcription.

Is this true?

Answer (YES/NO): YES